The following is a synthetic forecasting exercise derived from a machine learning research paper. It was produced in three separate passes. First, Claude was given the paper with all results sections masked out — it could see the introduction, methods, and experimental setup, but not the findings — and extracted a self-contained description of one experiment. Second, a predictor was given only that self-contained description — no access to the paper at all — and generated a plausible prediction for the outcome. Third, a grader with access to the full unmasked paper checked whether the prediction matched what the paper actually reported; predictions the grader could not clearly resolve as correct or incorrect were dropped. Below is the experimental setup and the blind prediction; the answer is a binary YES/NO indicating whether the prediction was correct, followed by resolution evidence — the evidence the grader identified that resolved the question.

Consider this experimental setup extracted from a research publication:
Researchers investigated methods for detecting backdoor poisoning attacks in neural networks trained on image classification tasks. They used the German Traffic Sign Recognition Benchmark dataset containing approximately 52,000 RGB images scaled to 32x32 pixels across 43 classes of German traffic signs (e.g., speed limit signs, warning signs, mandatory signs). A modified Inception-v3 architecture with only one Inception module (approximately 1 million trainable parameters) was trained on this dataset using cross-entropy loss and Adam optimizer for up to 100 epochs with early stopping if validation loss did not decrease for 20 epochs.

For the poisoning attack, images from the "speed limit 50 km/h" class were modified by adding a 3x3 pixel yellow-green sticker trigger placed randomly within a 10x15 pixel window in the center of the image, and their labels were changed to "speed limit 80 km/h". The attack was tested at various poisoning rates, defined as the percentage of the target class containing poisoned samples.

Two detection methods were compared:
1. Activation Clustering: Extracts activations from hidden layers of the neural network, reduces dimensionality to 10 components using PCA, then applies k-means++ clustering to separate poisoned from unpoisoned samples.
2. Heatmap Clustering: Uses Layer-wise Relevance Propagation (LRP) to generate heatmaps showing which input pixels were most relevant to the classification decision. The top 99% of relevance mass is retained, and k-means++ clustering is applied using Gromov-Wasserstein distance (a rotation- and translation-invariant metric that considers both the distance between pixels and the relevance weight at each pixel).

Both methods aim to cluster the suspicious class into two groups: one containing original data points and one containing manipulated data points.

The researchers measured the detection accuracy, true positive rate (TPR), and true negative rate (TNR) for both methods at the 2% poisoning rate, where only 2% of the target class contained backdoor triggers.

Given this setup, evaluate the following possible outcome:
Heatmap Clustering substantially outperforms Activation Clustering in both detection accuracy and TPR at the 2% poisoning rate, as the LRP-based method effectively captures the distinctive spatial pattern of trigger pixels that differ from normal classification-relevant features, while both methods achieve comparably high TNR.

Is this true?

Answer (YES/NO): NO